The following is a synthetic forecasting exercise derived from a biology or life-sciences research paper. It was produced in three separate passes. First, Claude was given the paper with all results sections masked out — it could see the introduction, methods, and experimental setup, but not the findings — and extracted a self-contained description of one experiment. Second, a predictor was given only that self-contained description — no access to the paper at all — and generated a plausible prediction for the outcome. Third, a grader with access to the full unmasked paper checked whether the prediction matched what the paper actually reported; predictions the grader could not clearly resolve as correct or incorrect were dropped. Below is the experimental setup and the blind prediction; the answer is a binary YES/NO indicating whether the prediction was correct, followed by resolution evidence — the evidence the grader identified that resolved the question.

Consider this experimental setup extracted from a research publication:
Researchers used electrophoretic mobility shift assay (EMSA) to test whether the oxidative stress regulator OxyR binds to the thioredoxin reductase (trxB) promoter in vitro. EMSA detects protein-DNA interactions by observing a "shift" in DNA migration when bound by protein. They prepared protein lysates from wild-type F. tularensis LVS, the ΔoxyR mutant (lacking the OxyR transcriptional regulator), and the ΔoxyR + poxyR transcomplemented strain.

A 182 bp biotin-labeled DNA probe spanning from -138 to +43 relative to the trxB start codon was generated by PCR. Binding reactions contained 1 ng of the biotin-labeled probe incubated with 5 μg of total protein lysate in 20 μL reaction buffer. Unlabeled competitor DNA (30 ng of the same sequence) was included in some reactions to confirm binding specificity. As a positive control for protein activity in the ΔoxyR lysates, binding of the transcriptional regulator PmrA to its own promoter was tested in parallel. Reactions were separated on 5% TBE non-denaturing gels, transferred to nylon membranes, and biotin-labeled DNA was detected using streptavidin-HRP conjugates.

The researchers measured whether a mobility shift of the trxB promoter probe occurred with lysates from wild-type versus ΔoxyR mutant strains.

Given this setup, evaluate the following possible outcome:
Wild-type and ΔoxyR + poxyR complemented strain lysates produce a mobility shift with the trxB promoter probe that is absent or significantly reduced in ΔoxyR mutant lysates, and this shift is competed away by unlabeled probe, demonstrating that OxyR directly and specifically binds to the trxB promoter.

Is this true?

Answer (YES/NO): YES